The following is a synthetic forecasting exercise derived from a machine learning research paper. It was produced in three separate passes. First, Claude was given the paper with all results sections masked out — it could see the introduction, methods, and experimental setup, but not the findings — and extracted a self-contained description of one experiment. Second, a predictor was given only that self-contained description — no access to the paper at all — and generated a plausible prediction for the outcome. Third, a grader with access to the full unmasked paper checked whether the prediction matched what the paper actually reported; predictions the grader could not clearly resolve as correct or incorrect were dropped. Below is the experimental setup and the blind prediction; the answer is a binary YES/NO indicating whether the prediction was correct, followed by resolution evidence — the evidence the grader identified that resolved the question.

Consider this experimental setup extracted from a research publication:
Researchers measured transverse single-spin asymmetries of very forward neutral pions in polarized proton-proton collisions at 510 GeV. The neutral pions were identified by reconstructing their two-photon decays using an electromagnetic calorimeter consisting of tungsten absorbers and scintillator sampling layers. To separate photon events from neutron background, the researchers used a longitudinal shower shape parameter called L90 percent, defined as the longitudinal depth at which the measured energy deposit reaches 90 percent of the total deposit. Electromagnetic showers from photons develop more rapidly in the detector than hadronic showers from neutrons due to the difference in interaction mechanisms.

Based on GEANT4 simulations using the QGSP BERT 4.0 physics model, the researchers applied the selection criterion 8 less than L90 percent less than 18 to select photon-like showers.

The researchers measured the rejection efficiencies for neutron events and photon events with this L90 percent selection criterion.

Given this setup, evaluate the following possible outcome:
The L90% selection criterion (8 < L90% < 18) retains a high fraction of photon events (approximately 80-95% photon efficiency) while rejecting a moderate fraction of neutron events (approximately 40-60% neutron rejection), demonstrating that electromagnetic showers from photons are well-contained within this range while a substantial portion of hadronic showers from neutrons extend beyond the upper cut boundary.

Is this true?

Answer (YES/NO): NO